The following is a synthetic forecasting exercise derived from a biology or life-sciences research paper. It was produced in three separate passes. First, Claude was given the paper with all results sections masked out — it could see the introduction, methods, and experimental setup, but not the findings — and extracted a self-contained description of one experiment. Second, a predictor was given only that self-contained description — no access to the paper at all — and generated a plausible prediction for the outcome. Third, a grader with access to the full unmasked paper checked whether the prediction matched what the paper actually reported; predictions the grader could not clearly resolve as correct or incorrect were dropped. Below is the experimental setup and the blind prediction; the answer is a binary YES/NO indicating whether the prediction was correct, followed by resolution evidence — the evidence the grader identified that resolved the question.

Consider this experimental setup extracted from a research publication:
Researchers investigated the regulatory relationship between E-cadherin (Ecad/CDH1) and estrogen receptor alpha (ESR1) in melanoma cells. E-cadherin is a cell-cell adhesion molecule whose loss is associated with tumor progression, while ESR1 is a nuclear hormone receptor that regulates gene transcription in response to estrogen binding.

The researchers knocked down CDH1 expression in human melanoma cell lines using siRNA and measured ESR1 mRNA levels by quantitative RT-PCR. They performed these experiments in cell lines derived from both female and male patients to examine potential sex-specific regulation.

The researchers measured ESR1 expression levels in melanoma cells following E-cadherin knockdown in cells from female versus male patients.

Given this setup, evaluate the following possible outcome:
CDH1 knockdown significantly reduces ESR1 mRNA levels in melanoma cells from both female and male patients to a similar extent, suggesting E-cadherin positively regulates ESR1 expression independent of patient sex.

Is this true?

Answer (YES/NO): NO